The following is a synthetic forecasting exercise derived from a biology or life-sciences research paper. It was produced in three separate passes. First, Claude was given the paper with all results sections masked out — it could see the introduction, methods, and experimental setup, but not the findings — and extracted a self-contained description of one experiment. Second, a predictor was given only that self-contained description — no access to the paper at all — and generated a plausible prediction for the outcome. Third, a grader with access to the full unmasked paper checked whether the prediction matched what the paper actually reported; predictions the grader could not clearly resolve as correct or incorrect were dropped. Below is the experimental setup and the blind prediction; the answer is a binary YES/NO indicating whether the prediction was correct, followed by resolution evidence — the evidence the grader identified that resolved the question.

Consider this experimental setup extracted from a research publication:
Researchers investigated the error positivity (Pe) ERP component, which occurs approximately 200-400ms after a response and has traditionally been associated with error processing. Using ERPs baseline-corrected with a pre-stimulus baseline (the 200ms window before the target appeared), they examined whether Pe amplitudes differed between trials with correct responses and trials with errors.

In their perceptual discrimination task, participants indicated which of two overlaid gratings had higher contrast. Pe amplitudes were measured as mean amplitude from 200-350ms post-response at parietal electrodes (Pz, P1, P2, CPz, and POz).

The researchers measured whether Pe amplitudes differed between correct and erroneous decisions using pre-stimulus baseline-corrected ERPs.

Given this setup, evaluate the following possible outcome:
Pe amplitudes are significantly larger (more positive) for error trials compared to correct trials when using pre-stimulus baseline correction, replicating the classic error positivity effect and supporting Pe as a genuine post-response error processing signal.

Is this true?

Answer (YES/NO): NO